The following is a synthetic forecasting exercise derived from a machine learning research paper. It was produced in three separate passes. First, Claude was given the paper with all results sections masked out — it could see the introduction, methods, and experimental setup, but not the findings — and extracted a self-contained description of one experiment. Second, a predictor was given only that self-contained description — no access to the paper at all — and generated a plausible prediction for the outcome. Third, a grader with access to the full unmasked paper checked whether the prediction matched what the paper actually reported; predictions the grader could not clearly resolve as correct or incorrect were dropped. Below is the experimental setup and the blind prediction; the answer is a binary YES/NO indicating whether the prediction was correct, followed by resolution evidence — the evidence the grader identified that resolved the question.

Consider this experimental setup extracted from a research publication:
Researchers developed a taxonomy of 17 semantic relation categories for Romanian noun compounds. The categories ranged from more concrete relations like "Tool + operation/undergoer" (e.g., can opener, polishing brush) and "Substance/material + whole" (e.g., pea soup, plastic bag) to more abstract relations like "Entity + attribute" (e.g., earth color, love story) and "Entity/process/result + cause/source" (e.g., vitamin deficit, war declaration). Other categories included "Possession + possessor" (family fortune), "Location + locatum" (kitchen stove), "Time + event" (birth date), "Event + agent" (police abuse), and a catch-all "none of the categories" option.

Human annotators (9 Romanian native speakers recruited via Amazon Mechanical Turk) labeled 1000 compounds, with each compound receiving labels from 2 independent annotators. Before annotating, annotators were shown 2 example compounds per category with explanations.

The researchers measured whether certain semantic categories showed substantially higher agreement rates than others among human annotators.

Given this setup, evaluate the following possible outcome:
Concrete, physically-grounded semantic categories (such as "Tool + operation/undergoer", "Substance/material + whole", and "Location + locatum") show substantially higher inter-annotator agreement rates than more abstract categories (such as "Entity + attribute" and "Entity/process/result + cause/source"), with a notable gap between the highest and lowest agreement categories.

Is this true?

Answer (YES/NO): NO